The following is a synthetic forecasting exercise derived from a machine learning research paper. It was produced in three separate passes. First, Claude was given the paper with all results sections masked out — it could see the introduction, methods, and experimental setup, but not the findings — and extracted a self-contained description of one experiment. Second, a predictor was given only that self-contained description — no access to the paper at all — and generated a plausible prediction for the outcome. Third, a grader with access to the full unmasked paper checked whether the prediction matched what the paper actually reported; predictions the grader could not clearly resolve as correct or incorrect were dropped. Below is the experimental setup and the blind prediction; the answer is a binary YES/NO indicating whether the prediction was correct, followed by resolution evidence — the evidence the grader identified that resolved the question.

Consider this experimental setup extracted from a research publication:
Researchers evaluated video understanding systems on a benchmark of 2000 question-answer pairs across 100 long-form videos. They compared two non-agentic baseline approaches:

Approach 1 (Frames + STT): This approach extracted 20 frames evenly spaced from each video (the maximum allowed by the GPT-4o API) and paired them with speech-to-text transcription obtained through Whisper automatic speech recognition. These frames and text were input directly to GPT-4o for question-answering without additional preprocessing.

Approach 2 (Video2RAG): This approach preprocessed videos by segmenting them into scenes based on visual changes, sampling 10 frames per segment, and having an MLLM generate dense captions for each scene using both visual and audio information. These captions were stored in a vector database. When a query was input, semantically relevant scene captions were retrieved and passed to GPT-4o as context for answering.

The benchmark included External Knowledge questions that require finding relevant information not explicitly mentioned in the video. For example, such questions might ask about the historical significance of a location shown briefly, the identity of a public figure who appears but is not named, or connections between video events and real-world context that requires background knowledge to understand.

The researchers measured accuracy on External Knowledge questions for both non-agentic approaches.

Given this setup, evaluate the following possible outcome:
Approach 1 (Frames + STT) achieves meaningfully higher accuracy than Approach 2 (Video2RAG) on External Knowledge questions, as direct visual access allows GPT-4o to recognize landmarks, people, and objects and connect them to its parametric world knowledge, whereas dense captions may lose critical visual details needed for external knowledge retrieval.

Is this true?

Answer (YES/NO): NO